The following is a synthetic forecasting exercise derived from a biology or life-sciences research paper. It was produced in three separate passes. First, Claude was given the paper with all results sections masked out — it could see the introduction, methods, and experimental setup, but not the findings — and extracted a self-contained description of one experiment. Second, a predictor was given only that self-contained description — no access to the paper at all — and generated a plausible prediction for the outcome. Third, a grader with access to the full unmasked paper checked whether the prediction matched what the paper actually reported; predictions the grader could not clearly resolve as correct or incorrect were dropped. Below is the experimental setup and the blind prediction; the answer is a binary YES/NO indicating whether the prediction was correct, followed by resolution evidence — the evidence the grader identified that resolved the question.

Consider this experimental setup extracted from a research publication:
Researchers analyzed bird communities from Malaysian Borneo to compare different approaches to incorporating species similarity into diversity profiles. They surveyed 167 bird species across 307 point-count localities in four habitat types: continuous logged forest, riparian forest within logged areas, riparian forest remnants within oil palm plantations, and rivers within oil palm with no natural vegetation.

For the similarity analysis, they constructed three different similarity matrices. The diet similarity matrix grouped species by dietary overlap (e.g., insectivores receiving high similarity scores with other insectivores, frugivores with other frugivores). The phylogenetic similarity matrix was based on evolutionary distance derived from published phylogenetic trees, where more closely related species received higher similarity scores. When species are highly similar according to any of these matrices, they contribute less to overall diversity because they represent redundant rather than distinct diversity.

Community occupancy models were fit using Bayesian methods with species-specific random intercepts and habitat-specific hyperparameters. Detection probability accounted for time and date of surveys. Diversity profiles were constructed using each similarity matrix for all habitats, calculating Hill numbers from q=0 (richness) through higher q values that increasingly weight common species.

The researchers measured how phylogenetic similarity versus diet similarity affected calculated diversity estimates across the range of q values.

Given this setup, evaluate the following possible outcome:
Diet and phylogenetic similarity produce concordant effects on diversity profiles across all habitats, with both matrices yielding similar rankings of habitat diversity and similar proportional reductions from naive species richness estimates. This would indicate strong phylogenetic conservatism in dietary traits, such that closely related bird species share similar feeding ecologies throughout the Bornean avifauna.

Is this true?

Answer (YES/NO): NO